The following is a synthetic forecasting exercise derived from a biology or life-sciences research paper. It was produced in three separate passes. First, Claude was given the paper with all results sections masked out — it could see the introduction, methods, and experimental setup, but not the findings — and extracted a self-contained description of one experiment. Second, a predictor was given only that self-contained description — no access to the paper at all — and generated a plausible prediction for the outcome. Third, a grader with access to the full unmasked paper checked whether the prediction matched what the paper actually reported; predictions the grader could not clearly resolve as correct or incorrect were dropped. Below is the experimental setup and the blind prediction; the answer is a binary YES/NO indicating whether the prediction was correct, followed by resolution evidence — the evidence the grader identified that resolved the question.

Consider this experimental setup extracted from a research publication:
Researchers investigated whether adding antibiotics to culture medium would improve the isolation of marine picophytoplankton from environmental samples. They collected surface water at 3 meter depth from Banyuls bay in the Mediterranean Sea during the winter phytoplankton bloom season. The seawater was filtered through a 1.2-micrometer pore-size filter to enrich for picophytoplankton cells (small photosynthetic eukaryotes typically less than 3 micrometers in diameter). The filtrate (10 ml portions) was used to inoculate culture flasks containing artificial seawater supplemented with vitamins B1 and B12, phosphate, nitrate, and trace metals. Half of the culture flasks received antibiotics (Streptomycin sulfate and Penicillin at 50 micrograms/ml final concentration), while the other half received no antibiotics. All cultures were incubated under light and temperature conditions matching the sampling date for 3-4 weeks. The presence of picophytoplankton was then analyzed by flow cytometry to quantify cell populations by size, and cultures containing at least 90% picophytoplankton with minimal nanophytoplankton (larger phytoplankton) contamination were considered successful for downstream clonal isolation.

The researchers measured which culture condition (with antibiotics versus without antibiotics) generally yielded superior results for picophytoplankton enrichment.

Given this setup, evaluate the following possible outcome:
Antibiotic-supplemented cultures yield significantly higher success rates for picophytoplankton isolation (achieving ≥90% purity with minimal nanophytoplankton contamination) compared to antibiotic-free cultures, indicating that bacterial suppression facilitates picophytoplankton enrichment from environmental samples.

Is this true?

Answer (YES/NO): NO